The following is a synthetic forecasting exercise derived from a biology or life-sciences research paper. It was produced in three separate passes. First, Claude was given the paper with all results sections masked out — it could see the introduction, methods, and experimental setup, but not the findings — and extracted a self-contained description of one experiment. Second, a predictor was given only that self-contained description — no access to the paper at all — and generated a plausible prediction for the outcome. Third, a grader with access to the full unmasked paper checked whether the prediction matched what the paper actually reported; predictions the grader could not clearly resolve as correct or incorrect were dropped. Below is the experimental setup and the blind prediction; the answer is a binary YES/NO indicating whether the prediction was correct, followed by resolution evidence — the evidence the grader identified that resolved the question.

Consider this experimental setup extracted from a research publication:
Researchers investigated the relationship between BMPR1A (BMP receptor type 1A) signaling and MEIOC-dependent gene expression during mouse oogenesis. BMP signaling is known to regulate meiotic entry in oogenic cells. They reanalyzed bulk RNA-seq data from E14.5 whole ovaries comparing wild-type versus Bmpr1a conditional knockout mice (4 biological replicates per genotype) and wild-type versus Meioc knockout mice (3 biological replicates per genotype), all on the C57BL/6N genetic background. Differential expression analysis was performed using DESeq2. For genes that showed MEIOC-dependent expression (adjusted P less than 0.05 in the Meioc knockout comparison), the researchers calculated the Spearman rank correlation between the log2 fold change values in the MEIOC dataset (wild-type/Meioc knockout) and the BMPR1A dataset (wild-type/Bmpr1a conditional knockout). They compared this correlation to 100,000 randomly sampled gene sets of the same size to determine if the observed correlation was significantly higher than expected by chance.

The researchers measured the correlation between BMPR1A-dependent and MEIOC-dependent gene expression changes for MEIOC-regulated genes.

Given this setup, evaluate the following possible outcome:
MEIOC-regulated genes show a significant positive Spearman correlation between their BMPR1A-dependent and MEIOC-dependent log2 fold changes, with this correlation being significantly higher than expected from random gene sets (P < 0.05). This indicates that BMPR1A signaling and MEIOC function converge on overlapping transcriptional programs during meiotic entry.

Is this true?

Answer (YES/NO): YES